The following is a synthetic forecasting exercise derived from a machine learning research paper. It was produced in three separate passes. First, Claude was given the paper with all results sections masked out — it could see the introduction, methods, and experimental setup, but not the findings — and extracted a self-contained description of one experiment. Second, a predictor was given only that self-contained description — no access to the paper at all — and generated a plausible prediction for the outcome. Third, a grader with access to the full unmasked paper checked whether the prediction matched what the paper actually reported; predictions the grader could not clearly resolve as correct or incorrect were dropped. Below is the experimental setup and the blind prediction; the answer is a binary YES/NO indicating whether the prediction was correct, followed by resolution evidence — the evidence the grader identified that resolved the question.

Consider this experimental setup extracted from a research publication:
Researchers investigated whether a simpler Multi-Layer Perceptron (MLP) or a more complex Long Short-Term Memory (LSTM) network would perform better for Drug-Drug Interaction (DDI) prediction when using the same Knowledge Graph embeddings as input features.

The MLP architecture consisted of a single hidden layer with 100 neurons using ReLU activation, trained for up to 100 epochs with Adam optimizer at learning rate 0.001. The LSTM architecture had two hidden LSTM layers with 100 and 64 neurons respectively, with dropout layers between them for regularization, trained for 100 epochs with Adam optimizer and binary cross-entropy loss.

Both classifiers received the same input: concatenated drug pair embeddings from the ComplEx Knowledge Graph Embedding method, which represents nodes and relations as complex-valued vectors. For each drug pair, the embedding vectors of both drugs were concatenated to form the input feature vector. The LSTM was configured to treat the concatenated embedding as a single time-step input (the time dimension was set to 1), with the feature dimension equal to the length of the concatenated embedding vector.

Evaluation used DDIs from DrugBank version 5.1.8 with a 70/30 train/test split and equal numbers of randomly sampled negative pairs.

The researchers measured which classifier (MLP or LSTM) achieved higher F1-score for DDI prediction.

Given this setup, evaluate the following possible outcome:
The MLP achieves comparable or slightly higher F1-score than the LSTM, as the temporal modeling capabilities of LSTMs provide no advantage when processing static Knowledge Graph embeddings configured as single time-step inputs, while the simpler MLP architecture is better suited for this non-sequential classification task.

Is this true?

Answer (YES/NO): NO